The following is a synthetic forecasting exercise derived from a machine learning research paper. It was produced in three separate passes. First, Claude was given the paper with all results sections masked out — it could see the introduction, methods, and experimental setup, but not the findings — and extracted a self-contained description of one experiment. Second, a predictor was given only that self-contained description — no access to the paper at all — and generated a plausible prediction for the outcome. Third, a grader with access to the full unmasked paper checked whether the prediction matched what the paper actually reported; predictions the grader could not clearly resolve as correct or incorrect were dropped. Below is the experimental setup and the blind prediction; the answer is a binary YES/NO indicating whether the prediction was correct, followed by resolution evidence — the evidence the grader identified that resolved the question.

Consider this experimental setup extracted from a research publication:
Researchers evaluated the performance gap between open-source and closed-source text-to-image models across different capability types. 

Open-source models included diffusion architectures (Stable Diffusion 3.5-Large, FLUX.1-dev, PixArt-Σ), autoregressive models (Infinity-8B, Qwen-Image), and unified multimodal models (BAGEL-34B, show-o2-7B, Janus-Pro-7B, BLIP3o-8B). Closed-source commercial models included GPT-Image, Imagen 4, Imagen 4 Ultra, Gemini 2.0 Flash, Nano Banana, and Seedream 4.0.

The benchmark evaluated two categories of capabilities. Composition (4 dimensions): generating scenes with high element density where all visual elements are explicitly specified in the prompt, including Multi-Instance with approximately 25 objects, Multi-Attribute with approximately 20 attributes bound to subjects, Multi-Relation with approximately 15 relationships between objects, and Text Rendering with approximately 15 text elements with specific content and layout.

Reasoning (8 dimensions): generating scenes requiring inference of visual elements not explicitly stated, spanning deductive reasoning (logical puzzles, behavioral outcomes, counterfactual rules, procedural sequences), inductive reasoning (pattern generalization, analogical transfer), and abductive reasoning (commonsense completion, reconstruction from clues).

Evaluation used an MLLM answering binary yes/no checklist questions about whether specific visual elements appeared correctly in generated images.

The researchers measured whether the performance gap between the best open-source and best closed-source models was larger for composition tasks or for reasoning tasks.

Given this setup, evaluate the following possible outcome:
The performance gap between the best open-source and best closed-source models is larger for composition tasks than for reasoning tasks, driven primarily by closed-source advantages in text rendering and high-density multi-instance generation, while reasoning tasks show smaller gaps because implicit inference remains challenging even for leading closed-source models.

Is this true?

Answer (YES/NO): NO